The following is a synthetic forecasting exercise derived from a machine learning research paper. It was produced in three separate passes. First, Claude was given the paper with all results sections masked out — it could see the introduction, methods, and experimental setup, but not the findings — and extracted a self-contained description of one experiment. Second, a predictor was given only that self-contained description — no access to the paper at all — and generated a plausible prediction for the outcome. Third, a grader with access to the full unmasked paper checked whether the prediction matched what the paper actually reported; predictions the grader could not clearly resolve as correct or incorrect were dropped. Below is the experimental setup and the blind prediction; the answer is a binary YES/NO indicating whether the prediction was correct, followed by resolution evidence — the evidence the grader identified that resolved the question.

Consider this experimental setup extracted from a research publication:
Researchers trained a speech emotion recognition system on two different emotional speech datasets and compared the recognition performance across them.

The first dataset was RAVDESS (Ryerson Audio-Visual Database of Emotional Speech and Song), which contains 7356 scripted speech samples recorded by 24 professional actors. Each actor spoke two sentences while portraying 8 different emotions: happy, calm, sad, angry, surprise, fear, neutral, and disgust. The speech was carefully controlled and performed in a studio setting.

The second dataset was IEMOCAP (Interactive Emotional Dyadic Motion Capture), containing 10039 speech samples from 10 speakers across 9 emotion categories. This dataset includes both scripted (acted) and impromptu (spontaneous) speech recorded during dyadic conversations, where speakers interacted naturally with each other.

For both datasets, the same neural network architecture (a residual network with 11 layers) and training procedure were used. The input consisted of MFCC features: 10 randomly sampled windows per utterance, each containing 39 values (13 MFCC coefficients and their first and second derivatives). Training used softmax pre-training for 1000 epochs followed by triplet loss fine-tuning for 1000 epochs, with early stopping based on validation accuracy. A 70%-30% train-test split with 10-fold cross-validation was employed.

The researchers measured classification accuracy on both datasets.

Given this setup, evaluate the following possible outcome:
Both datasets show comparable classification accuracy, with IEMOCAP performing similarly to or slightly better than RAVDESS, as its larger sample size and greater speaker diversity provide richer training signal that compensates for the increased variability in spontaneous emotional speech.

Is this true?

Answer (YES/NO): NO